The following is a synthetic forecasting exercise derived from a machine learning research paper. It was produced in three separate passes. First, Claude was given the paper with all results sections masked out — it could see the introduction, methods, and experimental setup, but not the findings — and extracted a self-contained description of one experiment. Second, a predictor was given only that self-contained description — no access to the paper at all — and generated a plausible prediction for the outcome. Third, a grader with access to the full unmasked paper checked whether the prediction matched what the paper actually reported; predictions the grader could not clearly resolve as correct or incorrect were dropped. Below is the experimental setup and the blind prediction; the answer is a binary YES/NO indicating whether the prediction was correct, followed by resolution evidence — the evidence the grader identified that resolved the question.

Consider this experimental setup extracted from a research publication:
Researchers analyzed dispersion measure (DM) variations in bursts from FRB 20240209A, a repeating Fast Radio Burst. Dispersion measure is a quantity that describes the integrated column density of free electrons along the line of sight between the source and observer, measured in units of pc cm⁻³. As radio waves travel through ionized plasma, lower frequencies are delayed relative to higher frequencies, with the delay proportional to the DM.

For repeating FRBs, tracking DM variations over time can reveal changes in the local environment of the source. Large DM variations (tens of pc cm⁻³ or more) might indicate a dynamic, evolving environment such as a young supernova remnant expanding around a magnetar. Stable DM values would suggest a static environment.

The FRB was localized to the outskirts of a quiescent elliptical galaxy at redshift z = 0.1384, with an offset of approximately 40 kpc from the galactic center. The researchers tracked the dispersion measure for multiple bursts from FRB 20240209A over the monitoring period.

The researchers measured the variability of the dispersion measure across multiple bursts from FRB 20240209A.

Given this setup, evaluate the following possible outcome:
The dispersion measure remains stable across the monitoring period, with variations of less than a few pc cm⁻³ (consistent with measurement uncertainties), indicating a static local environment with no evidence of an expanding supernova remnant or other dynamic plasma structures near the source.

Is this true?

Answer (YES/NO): NO